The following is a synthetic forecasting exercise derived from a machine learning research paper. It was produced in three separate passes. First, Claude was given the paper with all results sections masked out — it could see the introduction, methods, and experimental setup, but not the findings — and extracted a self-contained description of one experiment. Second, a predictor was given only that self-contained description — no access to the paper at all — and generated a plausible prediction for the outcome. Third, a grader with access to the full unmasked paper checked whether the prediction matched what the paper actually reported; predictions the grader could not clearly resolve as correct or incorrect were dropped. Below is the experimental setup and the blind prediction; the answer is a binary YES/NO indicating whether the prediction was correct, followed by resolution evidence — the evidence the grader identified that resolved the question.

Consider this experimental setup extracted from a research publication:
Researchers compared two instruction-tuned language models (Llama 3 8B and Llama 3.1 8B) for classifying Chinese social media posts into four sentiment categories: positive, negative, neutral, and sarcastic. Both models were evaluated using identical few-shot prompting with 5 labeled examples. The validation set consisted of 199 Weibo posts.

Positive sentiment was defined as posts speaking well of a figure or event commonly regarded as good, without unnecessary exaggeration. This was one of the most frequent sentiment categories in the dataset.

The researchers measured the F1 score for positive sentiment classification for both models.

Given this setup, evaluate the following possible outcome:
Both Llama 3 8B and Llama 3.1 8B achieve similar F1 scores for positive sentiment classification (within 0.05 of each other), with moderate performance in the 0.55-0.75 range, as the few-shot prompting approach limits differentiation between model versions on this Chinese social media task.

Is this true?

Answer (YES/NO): NO